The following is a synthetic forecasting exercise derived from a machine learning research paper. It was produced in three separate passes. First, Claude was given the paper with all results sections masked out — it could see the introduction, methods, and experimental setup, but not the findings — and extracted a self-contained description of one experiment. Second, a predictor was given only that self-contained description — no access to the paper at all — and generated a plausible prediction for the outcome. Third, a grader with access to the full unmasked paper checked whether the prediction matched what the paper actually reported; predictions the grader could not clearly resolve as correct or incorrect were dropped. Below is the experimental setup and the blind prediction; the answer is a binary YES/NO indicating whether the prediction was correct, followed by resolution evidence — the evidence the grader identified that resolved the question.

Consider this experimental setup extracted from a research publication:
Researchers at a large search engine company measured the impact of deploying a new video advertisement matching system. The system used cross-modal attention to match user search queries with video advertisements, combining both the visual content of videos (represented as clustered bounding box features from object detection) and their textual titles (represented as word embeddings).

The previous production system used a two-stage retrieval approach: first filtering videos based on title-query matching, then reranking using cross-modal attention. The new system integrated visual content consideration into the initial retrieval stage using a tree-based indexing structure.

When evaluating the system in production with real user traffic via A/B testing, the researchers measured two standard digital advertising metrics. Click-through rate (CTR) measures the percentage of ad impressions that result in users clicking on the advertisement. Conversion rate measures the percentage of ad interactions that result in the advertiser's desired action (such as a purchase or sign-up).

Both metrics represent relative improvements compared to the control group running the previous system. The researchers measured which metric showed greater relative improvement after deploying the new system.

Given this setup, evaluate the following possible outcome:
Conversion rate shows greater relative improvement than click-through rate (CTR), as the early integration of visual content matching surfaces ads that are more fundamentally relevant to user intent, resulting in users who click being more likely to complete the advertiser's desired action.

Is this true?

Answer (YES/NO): YES